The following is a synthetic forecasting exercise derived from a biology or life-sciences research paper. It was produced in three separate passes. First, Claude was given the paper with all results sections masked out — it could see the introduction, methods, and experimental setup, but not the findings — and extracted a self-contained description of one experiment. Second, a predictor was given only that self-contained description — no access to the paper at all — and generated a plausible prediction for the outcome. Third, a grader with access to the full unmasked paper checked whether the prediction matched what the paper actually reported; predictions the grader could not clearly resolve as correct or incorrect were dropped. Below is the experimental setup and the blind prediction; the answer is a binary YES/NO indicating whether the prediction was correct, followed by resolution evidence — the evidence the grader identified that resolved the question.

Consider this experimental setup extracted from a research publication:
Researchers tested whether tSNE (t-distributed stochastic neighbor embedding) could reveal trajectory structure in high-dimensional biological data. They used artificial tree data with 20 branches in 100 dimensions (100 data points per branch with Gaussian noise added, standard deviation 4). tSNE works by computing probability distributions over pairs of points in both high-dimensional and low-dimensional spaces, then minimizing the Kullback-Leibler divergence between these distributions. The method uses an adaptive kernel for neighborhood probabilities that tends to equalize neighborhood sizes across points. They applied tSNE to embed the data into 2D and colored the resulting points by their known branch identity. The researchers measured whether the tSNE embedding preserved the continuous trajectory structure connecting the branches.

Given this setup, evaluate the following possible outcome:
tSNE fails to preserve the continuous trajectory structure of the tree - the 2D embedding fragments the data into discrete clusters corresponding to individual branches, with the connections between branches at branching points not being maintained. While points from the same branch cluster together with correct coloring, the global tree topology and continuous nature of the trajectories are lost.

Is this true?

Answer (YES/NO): YES